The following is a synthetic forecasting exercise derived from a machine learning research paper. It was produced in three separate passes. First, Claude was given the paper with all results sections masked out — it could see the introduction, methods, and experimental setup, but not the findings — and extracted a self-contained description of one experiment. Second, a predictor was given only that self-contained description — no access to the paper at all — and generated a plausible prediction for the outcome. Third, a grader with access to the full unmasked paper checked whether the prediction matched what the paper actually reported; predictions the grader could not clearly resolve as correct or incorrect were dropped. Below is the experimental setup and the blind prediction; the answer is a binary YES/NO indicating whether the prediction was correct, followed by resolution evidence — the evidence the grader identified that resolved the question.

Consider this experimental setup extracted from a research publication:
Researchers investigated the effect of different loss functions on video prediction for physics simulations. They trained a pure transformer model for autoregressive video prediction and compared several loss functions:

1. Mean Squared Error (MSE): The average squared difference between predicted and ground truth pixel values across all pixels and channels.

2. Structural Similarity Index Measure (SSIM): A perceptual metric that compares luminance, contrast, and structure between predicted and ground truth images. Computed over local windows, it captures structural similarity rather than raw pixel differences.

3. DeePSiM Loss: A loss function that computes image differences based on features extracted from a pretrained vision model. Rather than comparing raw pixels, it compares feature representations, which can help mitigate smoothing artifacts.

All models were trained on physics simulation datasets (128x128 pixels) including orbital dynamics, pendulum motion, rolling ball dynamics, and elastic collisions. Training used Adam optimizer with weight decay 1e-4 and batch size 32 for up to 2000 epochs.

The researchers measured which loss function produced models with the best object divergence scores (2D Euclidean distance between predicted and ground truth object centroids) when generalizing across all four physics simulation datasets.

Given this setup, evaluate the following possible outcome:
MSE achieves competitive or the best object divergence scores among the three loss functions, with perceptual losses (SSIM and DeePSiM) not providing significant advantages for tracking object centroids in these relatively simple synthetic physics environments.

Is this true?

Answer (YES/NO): NO